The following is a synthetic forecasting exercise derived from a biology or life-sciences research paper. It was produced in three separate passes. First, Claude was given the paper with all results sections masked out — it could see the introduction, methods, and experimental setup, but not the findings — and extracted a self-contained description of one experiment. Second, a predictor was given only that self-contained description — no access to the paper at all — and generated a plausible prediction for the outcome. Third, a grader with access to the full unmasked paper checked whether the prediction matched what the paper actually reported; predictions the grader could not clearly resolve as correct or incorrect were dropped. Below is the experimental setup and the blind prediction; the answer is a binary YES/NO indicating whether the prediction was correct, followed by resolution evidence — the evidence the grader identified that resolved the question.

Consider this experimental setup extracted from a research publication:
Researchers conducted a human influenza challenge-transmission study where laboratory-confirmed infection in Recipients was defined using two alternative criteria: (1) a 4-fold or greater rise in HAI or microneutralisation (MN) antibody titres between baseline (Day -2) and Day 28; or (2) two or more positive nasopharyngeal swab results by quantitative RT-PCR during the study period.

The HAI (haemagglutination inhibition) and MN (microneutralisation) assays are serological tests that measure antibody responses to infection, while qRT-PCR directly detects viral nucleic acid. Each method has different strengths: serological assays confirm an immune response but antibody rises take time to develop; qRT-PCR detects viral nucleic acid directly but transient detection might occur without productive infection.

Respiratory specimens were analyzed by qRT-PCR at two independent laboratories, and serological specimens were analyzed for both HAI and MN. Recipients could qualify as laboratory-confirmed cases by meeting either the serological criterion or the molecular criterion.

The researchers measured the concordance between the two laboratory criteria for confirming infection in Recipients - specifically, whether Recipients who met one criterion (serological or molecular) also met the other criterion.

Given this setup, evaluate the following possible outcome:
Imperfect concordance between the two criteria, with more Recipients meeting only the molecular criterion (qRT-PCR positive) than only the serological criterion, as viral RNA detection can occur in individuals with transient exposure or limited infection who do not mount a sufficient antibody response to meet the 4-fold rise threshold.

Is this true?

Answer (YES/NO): NO